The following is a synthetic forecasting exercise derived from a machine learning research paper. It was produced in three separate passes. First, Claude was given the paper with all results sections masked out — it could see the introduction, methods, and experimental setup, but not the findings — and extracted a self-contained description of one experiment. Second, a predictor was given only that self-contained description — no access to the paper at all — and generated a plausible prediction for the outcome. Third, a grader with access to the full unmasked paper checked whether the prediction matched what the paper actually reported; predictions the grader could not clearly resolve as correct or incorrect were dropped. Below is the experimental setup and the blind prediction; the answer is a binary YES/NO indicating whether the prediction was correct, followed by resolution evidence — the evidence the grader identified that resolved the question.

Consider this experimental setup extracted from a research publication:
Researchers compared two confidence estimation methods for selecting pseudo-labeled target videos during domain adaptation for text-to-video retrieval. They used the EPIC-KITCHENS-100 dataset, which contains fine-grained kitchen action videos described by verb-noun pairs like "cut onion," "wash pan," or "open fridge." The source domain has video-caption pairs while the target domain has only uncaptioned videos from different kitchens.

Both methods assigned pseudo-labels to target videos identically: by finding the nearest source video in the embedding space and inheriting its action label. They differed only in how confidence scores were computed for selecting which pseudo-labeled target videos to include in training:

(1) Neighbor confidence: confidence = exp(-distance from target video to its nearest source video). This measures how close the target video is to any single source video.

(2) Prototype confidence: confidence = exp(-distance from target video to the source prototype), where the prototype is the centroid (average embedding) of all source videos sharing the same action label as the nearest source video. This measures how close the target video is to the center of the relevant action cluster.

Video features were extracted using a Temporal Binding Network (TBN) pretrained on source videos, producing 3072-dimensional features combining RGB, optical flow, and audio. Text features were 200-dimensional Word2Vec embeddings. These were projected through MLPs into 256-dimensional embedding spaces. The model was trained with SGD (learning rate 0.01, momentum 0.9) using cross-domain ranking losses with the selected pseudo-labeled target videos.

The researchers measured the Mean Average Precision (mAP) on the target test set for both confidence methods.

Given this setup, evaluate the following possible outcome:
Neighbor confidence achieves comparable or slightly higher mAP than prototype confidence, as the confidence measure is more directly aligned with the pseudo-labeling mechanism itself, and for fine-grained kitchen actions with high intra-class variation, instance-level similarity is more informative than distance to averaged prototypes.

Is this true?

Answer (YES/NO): NO